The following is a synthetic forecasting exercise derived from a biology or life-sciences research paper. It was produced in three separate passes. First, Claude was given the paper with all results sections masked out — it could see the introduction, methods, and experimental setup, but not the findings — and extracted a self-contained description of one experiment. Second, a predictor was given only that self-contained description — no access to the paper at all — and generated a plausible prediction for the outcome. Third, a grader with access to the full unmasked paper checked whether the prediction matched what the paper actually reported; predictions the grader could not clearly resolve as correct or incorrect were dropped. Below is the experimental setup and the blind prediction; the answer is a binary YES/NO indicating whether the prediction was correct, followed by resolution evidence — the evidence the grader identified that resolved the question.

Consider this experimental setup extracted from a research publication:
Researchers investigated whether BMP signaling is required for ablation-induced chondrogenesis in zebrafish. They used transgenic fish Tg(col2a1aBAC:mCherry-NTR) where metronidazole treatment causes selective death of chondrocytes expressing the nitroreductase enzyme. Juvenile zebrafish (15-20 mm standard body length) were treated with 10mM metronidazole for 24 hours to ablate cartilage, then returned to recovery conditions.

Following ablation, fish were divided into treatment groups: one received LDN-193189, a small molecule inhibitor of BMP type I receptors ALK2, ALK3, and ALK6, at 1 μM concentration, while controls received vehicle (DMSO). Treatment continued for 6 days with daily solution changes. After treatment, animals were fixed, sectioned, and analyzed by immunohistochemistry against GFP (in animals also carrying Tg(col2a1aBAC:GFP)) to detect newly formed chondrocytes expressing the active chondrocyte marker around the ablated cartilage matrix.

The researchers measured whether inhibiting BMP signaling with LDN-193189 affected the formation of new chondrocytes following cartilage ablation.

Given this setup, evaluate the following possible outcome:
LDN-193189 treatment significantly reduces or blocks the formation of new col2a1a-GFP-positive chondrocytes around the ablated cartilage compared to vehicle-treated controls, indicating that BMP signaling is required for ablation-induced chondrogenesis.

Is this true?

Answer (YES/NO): YES